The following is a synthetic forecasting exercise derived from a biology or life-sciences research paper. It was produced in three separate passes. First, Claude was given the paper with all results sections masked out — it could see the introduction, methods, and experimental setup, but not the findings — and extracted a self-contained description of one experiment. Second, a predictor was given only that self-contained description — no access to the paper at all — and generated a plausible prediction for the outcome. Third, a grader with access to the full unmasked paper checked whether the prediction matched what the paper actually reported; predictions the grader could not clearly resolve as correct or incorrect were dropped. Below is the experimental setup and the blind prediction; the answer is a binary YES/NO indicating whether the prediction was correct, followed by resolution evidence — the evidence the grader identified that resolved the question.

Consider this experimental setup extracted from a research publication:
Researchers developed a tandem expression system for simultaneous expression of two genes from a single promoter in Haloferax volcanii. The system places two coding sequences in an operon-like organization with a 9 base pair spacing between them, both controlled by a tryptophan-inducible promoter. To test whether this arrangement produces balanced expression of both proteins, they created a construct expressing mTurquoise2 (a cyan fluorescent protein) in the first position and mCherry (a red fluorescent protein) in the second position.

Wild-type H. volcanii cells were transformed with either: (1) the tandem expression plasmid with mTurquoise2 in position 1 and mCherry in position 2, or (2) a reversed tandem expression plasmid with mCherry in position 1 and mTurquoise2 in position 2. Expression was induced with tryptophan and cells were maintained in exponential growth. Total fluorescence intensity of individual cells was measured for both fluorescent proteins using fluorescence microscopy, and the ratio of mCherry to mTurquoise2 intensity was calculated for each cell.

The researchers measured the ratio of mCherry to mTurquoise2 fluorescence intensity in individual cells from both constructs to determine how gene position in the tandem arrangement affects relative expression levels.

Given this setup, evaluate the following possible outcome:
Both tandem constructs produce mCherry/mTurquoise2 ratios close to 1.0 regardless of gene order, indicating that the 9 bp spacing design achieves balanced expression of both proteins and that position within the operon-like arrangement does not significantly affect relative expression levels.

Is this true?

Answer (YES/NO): NO